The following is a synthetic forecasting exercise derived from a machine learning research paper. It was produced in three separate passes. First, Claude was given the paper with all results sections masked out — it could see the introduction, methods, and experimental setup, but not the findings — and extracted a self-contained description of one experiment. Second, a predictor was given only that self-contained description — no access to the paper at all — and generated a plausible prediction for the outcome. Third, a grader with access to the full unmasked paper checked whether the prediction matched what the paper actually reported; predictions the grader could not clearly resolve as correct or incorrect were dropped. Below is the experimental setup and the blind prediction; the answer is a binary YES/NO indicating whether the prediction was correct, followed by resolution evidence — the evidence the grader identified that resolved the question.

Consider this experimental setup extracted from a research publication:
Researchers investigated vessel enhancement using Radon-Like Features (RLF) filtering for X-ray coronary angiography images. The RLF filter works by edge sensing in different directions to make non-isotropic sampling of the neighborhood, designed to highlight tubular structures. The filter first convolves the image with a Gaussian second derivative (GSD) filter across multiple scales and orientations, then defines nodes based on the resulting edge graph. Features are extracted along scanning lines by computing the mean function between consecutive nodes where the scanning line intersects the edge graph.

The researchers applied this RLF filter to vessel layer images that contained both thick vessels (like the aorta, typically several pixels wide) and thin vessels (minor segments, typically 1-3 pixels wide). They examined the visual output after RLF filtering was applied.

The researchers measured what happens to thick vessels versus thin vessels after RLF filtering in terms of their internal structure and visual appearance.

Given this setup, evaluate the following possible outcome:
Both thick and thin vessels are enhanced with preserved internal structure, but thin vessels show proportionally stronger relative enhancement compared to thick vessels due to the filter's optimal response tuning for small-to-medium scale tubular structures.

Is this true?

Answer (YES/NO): NO